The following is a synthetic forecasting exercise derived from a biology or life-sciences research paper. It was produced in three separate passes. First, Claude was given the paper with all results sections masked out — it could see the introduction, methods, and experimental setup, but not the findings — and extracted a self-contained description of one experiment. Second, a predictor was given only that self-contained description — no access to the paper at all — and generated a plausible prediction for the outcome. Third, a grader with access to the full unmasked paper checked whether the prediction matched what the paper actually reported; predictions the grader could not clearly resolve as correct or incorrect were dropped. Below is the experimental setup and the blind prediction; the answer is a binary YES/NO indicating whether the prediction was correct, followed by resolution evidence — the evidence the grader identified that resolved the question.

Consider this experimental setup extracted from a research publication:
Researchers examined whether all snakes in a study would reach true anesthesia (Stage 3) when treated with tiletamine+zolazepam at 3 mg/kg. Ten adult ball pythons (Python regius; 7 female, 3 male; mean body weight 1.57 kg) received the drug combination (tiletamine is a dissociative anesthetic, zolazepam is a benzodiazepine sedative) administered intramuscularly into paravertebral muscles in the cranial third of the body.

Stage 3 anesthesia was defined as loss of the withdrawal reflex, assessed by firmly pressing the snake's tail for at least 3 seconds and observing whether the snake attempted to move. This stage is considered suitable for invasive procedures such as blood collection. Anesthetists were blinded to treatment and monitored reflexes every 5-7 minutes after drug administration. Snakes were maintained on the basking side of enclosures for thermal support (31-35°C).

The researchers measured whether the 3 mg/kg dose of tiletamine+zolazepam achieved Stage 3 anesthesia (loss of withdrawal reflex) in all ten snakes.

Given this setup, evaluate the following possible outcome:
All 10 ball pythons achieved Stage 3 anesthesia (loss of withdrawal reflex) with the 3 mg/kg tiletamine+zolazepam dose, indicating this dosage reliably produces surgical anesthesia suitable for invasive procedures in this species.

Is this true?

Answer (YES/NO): YES